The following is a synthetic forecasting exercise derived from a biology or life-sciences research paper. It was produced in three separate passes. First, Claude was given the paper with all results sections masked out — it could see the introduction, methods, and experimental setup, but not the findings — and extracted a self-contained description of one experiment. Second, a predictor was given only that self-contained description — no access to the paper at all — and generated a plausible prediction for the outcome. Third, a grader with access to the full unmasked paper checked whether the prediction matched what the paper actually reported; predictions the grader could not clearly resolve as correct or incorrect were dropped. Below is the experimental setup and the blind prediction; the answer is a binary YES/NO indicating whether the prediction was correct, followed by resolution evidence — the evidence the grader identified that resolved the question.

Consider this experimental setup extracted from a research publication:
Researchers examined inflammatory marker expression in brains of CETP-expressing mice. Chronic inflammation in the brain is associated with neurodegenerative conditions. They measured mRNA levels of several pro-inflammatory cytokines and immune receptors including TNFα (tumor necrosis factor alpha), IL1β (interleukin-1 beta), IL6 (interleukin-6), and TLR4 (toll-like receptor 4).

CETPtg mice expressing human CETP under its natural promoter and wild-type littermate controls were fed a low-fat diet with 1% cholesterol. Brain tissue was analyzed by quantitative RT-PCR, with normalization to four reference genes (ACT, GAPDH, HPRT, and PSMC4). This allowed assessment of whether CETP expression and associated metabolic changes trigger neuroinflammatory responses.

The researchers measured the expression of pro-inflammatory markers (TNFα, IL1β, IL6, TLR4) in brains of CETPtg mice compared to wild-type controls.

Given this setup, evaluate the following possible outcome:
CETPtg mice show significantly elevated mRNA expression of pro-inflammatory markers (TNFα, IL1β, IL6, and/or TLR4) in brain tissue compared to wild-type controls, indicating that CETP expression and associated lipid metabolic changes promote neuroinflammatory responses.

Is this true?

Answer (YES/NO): NO